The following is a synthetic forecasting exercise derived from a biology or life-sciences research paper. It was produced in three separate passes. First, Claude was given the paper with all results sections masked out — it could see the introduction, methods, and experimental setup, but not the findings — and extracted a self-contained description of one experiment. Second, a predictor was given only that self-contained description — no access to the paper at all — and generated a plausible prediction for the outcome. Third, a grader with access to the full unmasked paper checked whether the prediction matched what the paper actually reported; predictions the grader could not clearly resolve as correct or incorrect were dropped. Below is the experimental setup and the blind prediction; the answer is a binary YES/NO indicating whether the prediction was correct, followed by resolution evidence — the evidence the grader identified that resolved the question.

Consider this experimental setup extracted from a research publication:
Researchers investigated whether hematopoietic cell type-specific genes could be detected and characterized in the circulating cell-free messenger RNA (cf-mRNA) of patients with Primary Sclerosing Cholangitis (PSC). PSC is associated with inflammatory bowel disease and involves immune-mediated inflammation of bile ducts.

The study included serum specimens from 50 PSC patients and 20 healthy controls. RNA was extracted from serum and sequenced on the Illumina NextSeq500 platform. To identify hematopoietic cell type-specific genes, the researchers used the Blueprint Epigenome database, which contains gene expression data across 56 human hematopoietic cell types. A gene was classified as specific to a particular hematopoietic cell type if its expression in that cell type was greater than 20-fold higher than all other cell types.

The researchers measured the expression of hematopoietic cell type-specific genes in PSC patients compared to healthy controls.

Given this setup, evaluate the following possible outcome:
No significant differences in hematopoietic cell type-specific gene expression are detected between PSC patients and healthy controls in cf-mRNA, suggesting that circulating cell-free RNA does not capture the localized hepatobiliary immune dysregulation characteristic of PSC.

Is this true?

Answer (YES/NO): NO